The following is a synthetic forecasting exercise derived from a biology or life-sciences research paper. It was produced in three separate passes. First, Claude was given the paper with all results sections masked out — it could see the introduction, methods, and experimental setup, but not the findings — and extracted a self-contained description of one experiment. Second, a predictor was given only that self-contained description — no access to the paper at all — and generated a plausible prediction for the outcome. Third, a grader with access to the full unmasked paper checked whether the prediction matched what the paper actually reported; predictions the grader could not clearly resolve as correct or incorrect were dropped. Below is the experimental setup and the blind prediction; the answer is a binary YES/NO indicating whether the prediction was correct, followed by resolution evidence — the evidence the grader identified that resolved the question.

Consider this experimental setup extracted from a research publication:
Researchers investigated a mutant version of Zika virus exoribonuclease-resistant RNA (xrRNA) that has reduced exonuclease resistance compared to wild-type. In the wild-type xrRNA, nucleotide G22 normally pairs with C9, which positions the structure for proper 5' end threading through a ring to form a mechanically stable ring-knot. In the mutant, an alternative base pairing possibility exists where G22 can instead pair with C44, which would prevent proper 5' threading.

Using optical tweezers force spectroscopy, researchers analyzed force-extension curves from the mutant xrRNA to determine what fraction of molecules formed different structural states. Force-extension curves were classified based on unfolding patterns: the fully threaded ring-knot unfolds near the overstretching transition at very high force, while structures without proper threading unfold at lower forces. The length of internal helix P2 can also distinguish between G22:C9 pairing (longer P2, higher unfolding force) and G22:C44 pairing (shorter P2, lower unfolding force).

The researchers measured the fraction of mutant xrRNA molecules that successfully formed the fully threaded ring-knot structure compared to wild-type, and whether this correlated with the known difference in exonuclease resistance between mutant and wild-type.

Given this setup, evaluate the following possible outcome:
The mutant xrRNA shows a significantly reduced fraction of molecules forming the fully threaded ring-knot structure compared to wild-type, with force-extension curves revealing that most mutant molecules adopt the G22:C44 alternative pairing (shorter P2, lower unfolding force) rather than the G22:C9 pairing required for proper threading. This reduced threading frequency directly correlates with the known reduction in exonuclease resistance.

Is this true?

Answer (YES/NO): NO